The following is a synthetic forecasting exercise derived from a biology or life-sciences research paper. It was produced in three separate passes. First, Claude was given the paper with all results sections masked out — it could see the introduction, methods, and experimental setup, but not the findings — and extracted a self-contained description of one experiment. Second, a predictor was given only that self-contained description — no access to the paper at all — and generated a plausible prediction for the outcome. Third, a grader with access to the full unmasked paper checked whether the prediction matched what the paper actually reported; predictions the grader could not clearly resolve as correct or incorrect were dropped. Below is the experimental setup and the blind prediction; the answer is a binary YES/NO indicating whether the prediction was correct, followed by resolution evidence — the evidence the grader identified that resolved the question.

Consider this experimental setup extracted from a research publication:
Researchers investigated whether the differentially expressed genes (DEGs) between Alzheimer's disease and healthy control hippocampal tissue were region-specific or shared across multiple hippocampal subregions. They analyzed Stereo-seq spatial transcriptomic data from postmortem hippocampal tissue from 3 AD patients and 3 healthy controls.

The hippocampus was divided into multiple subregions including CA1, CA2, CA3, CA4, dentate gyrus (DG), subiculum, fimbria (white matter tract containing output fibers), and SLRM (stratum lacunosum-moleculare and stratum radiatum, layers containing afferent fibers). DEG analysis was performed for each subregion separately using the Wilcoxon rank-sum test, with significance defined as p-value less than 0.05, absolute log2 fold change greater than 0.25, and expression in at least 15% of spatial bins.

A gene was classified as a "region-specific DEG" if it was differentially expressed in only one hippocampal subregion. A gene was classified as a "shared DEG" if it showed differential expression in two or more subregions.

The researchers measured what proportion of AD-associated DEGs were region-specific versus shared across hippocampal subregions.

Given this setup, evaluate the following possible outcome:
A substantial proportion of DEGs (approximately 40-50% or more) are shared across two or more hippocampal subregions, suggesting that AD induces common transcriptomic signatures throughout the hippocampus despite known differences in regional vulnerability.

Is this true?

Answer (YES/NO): NO